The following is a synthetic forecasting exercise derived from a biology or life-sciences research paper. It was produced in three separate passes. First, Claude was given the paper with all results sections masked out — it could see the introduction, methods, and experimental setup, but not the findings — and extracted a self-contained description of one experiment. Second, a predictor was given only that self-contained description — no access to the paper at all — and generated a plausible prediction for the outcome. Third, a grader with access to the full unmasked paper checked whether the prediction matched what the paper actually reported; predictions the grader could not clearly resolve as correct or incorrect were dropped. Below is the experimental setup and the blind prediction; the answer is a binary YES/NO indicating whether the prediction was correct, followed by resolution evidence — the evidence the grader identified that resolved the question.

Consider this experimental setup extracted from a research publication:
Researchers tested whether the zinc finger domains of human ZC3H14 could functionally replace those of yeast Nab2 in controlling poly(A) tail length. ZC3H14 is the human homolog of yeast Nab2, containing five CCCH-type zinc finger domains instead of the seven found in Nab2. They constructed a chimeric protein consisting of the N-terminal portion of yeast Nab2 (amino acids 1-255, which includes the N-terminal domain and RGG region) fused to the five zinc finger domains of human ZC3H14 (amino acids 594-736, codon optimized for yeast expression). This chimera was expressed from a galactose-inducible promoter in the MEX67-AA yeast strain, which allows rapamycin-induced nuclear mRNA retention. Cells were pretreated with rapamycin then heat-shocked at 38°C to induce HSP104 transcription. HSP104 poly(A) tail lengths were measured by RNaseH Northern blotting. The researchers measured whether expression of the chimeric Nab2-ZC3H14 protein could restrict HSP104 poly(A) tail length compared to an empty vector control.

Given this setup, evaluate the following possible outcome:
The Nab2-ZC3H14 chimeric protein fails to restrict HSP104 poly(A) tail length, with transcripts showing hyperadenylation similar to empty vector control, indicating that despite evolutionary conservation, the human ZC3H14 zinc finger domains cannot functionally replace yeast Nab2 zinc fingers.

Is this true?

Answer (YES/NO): NO